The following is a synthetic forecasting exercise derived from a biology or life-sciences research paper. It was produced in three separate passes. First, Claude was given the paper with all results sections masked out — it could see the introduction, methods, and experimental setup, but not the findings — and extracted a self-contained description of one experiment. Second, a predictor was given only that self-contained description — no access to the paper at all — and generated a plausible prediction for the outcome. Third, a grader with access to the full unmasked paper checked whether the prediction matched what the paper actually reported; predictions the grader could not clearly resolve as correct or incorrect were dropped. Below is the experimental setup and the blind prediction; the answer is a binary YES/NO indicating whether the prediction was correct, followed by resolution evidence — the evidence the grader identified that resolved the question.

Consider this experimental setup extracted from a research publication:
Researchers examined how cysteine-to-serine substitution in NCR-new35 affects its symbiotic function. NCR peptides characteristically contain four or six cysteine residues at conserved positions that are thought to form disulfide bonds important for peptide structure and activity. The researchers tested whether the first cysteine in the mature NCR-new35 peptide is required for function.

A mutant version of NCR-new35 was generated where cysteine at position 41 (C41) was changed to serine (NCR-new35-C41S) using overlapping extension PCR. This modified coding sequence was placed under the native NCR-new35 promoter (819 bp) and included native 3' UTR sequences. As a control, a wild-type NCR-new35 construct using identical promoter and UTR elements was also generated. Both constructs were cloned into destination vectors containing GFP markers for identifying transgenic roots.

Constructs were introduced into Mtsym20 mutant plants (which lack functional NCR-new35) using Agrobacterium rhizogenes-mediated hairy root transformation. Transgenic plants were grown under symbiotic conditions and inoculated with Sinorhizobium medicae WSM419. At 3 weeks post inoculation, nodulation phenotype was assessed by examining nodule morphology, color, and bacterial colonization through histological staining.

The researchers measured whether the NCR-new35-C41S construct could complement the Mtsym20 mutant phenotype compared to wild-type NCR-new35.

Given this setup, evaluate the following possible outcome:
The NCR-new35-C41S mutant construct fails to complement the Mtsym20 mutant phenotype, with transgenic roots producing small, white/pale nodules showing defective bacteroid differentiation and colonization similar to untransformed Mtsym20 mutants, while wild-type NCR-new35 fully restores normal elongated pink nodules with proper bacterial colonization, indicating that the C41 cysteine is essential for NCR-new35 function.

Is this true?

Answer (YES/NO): YES